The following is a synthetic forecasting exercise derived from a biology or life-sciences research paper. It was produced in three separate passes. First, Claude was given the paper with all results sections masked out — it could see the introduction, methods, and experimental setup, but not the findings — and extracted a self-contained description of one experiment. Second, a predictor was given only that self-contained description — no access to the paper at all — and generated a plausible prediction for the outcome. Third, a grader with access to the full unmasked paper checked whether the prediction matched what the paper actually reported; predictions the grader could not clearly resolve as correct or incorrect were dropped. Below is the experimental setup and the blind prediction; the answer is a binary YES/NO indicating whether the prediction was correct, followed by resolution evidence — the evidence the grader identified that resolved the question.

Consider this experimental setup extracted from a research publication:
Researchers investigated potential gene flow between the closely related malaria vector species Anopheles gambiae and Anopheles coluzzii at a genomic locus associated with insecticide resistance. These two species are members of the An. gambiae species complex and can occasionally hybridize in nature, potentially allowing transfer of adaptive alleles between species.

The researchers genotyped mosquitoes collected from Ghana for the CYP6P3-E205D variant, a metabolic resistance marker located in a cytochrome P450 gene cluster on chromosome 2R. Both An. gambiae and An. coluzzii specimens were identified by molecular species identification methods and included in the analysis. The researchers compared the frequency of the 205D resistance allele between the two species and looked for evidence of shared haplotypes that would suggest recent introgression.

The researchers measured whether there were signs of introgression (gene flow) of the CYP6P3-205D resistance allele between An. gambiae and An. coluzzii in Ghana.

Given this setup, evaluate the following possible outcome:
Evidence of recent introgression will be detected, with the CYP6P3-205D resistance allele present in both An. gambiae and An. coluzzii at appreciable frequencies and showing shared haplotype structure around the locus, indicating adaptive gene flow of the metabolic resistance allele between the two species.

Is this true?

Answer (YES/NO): NO